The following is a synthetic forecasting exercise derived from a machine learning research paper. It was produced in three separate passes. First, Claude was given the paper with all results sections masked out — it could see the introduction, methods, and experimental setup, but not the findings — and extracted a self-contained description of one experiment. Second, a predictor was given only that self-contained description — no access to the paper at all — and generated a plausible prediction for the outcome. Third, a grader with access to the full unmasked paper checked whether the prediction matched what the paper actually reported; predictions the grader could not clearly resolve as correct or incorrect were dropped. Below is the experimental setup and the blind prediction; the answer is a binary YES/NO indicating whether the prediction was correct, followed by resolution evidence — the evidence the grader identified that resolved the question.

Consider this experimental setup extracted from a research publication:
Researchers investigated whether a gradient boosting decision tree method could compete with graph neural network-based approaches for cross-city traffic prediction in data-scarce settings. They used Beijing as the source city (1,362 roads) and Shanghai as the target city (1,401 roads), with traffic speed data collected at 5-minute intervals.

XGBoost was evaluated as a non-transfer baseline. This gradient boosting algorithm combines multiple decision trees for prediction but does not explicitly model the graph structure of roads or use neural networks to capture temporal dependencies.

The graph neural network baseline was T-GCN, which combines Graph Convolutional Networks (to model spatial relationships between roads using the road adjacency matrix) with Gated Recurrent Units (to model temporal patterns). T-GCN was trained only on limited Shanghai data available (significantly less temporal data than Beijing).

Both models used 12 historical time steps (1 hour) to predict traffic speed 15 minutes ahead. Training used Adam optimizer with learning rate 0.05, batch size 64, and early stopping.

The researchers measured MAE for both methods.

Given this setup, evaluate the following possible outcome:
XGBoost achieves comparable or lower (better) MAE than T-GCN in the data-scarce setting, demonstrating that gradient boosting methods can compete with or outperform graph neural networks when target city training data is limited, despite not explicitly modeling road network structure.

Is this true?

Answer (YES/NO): YES